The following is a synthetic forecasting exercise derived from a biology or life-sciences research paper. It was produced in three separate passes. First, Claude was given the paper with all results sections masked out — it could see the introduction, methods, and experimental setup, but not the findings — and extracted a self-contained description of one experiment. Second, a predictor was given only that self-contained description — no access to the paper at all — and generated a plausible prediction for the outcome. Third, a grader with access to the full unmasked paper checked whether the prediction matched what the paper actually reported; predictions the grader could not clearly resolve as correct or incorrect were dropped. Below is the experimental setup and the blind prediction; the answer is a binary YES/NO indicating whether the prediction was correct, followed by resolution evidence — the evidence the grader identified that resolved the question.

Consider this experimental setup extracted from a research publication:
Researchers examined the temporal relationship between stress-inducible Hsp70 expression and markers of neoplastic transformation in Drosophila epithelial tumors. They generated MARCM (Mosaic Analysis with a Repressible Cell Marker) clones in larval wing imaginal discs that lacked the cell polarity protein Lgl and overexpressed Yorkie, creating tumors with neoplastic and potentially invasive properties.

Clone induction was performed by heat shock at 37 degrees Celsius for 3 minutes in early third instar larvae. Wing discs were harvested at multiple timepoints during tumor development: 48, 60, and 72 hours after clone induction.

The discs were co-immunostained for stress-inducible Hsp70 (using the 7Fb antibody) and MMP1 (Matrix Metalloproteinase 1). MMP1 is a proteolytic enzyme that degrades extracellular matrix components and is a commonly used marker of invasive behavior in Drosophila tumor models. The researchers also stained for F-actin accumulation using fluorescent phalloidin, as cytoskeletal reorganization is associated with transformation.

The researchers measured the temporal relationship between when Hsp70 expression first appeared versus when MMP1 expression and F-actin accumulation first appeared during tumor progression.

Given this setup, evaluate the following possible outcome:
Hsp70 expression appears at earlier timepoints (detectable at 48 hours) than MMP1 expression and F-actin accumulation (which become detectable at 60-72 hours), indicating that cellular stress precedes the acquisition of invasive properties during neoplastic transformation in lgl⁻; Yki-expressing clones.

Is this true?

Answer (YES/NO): NO